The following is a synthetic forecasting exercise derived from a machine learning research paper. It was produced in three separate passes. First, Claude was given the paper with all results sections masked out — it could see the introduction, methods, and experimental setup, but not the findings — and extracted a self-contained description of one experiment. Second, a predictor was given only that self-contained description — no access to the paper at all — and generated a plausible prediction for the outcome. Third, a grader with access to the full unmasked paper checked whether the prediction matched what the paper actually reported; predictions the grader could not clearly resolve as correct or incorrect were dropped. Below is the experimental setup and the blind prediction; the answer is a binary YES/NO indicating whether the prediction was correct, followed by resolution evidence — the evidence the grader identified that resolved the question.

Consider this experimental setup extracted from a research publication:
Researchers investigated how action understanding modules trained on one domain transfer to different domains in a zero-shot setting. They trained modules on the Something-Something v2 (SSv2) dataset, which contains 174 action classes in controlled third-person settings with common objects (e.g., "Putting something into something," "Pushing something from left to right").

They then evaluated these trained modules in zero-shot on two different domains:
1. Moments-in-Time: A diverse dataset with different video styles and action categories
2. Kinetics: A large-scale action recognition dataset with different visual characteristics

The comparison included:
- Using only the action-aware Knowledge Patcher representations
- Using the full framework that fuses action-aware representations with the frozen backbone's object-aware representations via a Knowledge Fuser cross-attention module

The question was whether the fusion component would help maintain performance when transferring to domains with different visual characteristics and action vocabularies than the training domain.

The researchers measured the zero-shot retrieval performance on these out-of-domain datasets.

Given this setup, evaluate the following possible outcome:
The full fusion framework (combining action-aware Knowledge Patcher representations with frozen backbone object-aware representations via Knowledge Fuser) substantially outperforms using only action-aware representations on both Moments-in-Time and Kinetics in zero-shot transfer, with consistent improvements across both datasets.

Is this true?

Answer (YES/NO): YES